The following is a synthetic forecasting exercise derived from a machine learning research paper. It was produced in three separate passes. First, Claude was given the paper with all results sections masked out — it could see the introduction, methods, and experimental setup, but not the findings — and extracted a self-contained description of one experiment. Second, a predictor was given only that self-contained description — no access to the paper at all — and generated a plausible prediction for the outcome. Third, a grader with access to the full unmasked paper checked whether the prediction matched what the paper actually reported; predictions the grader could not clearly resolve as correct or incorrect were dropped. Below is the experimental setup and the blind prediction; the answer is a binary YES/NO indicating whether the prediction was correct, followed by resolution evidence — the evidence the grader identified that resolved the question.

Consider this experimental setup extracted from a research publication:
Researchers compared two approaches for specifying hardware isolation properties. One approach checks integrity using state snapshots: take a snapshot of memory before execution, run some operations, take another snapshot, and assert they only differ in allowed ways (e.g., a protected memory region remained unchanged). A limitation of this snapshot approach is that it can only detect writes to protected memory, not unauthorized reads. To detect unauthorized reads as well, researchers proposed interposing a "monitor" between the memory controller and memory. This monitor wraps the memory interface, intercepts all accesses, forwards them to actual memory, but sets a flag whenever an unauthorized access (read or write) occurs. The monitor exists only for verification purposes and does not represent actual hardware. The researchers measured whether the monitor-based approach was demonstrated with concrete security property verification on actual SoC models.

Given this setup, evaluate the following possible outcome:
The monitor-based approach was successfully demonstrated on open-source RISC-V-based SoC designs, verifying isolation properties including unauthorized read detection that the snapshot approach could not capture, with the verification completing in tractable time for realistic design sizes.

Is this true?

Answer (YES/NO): NO